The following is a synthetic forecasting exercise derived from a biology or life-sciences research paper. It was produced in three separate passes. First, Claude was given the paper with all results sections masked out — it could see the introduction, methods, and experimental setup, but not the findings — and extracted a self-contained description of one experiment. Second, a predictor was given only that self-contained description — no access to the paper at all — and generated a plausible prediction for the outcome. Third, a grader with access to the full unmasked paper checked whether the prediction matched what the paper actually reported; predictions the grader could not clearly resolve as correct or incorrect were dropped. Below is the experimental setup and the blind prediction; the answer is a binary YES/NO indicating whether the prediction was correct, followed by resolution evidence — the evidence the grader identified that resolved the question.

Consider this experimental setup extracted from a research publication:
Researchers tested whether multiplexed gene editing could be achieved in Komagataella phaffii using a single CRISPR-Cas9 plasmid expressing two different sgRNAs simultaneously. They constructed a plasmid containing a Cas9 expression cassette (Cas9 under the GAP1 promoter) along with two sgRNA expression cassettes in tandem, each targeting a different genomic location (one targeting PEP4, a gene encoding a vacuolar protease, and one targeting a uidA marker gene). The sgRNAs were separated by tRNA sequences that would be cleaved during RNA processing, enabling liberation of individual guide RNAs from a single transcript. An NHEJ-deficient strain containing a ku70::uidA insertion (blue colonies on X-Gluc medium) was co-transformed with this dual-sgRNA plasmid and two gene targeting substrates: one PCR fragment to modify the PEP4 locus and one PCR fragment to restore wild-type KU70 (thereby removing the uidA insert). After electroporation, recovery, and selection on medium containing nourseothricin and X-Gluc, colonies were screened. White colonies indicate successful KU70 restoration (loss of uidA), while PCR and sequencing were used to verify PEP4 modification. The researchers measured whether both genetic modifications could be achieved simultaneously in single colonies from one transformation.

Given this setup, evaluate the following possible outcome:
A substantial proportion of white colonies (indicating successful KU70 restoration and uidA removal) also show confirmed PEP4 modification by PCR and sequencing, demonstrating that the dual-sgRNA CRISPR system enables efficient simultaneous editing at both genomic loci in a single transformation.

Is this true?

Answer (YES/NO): YES